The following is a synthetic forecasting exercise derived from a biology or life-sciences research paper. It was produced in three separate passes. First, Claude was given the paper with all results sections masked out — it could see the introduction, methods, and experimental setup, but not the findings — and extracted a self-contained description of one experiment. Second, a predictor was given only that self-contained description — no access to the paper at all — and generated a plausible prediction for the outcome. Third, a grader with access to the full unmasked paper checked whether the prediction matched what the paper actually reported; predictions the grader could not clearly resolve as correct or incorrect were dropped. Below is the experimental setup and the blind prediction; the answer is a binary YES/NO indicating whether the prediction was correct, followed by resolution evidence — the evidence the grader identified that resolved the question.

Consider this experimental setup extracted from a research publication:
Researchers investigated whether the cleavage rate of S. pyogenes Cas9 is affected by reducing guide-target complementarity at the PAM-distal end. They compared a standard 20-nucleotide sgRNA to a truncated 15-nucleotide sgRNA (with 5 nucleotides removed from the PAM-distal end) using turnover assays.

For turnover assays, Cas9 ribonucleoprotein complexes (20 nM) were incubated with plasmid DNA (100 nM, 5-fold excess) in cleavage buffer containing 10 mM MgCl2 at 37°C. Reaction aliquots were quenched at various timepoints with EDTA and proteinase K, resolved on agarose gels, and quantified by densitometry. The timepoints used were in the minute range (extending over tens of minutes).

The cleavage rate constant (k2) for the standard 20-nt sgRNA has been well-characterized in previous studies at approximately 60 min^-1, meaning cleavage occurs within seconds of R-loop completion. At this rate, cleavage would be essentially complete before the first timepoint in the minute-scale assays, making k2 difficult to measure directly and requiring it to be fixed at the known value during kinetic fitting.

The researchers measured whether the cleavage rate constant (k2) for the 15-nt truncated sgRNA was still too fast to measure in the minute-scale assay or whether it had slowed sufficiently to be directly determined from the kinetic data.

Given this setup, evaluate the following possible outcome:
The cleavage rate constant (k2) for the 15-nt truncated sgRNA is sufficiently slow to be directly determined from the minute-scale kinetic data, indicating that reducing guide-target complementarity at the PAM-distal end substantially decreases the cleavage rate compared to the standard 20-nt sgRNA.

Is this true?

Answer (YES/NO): YES